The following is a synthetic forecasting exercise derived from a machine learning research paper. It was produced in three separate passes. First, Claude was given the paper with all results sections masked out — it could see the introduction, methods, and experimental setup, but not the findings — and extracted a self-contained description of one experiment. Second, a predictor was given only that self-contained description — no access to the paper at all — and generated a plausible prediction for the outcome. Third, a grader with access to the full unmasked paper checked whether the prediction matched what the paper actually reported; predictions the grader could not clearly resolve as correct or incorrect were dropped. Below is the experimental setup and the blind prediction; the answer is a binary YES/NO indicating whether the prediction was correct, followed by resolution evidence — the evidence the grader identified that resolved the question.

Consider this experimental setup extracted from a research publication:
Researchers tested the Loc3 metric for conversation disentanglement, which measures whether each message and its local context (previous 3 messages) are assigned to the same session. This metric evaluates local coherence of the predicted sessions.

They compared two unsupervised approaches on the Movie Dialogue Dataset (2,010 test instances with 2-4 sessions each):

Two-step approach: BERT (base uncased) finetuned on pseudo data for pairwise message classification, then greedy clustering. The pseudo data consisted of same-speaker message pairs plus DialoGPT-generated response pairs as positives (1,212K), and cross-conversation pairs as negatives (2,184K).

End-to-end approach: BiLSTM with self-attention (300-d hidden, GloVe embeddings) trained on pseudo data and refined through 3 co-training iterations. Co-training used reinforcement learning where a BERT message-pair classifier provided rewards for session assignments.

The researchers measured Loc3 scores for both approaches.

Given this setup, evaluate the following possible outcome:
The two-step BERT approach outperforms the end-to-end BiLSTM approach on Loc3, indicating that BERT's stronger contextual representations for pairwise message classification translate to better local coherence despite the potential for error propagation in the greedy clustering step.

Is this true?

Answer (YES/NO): NO